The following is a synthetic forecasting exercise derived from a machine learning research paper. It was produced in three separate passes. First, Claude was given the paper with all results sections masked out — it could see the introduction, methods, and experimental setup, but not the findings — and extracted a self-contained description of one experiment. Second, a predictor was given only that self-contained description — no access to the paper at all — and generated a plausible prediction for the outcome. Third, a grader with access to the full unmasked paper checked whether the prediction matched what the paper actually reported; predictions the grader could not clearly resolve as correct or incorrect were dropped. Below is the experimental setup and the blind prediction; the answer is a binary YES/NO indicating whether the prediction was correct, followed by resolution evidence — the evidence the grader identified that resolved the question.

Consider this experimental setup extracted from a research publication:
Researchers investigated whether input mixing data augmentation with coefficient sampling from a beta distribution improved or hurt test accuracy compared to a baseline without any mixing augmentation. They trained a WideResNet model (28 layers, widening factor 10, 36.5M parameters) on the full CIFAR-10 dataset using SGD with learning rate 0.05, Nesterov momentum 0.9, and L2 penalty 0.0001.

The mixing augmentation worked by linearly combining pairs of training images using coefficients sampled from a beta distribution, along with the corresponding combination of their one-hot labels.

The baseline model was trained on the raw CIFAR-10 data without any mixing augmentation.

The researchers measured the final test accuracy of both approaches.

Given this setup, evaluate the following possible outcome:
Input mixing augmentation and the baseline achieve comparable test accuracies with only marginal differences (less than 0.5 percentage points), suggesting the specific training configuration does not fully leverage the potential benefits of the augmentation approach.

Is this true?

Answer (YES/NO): NO